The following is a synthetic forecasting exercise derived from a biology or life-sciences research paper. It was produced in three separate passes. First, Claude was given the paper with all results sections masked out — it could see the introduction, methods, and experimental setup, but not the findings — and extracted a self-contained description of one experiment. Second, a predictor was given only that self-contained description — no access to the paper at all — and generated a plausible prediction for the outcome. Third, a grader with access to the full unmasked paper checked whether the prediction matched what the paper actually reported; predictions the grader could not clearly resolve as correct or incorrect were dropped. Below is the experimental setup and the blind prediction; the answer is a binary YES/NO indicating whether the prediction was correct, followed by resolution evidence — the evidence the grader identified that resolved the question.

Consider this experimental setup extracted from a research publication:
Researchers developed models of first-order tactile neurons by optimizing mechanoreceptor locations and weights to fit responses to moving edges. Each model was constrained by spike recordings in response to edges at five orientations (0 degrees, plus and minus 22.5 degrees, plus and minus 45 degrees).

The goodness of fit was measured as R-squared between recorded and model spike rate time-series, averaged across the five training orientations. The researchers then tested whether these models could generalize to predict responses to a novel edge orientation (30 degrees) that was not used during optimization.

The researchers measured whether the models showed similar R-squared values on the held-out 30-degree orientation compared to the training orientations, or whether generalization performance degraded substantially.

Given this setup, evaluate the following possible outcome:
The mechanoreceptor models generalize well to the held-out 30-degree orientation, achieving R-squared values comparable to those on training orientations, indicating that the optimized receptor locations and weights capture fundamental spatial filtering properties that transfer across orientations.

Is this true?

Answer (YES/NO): NO